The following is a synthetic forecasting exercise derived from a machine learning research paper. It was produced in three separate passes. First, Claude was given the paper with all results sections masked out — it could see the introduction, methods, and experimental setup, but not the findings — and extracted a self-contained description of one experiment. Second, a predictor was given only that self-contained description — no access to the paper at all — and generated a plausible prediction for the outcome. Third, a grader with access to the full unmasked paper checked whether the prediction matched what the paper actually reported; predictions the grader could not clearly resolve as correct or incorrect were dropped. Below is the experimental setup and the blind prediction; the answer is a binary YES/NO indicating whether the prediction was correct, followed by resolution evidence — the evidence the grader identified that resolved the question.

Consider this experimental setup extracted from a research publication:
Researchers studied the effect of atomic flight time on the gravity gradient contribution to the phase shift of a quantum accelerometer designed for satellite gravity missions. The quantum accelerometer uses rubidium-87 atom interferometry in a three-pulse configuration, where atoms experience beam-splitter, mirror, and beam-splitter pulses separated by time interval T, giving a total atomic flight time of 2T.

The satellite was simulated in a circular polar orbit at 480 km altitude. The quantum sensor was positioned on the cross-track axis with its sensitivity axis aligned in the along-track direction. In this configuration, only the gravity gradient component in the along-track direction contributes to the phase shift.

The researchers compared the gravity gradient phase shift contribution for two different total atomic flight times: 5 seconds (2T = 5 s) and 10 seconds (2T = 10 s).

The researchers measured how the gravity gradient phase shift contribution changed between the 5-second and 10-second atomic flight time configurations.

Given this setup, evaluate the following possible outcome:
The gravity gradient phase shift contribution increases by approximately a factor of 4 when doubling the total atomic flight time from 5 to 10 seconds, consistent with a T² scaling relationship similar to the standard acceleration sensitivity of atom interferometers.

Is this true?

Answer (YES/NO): NO